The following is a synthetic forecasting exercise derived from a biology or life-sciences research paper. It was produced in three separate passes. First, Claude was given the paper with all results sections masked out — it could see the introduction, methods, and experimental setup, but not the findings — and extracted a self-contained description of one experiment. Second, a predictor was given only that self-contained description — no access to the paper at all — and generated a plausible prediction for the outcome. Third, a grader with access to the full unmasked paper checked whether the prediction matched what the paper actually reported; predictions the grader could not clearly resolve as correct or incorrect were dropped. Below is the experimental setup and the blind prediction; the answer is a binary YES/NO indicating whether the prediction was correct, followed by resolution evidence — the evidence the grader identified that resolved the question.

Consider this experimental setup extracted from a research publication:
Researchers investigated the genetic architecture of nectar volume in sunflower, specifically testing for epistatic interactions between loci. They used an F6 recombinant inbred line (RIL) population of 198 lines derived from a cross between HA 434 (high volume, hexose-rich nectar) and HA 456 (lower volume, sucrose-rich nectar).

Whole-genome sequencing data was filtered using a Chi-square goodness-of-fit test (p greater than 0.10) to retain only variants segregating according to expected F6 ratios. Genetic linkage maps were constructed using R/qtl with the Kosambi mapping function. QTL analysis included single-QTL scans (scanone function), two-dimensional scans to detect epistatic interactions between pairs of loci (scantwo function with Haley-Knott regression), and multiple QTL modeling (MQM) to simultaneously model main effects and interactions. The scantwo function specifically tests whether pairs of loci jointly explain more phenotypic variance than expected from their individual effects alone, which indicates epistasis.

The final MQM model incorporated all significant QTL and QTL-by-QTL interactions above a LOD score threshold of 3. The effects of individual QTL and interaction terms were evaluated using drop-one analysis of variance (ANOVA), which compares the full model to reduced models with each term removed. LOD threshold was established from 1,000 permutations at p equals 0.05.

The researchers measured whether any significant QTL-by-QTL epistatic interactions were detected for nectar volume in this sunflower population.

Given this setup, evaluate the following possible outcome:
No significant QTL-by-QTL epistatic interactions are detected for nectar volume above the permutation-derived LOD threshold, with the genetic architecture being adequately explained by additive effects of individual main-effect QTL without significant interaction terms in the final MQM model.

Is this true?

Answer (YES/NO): NO